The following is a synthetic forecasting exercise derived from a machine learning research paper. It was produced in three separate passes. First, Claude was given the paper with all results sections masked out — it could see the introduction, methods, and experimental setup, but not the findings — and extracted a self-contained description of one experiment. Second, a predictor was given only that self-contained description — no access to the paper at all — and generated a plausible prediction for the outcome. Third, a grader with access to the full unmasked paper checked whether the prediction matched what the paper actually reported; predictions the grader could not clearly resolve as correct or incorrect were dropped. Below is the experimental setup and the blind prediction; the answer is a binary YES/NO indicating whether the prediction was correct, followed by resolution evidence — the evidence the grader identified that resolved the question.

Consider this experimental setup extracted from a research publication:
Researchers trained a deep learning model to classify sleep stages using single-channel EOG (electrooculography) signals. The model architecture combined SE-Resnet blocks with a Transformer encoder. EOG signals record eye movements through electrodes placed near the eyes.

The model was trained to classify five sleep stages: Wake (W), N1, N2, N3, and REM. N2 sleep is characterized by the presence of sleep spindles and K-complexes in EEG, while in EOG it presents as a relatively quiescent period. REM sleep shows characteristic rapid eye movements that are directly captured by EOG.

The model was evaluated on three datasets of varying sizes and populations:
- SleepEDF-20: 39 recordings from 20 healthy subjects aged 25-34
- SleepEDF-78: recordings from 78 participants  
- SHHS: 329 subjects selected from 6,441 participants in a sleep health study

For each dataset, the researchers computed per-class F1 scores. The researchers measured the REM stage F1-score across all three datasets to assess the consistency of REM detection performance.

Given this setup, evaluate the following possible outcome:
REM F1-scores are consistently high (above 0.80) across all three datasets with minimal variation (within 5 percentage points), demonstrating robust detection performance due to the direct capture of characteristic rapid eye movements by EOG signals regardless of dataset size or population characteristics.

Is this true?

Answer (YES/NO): NO